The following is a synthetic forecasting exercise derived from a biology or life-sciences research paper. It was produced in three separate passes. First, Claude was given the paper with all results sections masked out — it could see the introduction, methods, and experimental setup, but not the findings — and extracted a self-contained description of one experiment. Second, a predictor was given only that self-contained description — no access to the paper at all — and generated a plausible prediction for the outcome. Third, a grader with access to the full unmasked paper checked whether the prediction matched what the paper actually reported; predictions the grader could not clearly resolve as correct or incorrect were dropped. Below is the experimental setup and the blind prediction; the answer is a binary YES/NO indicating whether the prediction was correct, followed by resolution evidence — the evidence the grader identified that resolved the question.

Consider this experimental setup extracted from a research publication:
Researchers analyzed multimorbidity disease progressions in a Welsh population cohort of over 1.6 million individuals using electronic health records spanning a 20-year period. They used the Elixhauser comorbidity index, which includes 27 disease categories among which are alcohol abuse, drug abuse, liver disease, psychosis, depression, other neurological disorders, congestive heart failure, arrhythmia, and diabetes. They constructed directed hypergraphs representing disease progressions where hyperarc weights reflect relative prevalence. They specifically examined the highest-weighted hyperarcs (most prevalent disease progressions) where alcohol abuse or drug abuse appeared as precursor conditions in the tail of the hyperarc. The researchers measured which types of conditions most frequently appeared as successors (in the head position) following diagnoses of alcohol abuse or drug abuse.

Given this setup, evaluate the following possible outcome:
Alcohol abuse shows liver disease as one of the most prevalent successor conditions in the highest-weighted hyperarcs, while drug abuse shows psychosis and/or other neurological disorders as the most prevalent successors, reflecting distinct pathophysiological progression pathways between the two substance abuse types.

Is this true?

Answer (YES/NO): NO